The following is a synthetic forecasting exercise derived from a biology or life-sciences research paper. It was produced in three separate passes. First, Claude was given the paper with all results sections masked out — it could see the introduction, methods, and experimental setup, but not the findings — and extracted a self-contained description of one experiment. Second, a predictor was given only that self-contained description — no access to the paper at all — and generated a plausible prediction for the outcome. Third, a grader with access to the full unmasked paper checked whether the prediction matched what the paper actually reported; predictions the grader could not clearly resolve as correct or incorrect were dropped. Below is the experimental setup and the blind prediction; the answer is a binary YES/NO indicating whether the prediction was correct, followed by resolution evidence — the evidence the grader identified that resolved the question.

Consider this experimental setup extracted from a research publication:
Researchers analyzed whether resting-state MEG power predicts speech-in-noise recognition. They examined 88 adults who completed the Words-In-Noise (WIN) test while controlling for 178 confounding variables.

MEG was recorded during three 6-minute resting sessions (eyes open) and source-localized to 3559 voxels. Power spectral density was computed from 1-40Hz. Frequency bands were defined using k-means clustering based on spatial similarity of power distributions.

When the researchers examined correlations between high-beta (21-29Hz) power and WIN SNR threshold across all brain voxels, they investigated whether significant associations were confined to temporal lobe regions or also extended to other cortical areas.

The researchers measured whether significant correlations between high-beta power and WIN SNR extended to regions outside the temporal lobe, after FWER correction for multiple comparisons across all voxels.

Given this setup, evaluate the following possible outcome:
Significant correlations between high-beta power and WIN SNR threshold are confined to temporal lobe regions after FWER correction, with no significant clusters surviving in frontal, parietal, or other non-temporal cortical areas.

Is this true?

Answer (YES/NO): NO